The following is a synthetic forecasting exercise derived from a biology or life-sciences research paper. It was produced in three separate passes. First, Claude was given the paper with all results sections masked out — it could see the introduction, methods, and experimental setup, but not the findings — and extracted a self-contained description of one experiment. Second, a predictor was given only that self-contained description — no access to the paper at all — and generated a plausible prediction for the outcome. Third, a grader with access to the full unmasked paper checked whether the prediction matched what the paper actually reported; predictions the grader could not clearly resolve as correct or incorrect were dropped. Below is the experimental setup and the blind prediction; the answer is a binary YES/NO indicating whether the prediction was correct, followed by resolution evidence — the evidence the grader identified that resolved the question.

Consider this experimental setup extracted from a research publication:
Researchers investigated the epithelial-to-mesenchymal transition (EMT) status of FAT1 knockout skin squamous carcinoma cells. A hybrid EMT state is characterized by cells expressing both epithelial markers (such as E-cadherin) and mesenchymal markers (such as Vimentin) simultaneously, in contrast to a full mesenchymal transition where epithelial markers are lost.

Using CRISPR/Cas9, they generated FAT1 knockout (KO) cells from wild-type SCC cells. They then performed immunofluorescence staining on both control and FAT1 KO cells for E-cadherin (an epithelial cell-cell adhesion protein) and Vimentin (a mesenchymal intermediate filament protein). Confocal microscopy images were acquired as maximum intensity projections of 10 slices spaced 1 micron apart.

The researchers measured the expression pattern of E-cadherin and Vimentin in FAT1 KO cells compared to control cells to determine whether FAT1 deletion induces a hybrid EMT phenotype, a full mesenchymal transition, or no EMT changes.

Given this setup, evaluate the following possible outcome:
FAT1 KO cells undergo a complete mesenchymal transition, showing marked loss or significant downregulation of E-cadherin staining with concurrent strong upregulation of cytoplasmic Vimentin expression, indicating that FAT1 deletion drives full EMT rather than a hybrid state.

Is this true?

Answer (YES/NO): NO